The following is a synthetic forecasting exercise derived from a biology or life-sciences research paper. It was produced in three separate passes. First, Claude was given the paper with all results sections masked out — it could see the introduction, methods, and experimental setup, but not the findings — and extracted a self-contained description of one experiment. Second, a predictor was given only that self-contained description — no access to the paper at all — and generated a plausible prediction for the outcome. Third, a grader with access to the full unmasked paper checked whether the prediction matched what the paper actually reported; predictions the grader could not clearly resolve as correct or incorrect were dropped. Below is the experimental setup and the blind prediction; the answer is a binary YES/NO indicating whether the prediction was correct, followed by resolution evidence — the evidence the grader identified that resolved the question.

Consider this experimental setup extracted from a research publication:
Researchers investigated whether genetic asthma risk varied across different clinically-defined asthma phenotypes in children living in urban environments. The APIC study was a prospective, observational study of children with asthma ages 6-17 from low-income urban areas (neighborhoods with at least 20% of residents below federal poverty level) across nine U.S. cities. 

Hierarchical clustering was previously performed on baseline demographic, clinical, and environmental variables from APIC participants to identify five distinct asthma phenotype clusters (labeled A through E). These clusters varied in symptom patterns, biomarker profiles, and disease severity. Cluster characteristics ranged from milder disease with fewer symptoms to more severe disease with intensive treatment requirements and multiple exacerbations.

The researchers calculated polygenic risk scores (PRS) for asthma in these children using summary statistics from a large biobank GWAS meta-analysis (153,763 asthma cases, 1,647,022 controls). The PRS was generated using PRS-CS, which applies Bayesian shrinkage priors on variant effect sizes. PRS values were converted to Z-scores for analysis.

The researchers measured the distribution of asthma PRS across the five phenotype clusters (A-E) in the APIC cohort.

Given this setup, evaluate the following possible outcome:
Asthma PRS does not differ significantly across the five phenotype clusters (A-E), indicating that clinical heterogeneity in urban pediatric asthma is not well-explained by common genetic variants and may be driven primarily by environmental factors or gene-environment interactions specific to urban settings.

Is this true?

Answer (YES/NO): NO